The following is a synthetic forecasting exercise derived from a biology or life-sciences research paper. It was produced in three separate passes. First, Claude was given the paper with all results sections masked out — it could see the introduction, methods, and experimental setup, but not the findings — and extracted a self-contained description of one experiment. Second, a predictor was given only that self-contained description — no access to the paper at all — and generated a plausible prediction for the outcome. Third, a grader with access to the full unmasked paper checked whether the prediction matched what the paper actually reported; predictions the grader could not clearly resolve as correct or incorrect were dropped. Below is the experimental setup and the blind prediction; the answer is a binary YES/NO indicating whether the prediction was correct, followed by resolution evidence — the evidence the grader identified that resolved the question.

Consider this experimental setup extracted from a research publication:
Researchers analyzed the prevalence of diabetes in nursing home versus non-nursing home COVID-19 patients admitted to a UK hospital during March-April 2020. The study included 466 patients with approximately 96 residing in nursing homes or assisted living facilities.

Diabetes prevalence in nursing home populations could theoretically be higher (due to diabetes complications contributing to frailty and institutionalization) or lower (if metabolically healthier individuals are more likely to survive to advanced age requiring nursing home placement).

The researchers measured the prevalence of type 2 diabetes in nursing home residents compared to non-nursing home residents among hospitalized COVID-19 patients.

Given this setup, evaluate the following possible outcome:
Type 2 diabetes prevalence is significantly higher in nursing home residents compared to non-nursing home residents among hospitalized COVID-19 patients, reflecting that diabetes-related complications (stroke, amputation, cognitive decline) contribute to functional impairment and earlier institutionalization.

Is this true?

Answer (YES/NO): NO